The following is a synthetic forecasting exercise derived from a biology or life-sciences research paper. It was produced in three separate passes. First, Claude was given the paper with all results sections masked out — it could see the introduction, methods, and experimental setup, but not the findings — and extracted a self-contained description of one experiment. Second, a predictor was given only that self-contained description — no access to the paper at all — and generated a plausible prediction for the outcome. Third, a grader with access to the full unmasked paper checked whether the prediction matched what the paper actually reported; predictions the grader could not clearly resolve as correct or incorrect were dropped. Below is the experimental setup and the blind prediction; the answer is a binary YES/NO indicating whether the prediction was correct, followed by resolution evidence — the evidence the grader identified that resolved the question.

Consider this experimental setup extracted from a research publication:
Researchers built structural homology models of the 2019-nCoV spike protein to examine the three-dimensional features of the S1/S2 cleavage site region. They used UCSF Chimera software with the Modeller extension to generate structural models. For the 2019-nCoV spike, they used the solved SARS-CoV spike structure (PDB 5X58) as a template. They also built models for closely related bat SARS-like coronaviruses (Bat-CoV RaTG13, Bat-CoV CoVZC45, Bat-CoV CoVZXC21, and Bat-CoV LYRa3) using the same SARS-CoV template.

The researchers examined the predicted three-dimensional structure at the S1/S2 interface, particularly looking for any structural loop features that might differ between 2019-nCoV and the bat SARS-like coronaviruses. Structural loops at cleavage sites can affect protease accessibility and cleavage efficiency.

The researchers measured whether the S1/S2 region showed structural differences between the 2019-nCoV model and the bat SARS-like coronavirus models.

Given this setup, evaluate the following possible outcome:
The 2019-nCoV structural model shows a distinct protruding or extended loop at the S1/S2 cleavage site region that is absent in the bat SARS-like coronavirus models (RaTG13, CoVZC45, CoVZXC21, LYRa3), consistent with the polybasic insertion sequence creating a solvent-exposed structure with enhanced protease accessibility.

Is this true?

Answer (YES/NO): YES